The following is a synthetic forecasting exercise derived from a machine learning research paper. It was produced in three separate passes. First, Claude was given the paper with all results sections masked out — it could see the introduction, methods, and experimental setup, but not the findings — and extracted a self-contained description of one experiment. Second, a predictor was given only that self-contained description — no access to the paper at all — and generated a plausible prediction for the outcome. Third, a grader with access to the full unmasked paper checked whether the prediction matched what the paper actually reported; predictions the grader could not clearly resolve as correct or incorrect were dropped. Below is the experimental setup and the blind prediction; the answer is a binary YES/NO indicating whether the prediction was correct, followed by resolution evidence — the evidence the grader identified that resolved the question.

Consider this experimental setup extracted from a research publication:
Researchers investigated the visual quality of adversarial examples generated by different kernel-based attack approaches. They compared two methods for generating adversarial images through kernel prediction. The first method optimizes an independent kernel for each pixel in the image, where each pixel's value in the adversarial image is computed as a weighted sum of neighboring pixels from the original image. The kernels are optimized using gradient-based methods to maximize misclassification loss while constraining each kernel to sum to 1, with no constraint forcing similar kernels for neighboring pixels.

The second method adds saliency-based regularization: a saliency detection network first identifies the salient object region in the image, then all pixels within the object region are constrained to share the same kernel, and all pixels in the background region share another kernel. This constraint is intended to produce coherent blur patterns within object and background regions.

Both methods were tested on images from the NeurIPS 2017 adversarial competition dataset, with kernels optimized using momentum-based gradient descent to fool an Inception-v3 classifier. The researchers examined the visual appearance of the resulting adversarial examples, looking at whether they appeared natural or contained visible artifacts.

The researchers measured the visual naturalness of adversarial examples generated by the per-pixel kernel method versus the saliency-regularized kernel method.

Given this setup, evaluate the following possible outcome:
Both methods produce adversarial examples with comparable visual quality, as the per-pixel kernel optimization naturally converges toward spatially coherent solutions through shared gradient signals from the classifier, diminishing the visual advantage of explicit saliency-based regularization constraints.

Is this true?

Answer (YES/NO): NO